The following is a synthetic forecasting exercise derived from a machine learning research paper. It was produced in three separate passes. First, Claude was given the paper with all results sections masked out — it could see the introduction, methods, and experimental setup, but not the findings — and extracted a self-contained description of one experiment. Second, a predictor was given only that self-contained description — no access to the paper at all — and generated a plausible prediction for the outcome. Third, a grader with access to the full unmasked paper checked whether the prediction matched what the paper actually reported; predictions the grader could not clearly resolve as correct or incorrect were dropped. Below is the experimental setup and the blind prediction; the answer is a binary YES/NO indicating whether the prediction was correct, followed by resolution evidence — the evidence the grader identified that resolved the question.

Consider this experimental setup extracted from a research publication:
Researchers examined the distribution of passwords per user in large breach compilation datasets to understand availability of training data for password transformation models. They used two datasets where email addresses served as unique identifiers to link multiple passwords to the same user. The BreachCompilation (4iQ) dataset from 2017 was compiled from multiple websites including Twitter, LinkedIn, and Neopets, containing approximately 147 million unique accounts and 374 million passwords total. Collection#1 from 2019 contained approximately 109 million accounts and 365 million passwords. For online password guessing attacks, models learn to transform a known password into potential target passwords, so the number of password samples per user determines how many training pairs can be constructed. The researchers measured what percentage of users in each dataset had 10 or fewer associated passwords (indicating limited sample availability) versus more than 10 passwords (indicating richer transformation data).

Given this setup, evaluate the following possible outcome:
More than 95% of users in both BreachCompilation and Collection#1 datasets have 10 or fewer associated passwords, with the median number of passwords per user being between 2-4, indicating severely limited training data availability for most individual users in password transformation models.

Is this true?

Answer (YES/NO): NO